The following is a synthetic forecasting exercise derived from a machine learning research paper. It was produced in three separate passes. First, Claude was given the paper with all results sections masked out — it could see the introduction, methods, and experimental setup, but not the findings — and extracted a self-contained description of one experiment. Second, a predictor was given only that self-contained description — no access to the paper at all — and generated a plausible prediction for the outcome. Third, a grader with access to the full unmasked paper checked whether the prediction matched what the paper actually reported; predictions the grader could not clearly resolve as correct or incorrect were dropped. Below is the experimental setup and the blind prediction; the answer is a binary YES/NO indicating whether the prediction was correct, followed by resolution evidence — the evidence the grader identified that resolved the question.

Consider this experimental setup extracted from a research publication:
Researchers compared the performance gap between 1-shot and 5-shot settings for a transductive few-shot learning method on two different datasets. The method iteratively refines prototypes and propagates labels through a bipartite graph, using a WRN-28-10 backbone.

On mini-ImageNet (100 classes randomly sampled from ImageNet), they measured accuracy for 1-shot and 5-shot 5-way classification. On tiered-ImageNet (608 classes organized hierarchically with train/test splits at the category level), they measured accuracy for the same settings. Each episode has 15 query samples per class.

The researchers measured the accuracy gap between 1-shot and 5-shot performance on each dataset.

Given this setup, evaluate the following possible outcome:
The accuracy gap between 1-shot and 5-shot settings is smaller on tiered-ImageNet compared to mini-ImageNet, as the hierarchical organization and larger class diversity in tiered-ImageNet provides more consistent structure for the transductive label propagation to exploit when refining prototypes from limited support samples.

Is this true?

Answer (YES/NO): YES